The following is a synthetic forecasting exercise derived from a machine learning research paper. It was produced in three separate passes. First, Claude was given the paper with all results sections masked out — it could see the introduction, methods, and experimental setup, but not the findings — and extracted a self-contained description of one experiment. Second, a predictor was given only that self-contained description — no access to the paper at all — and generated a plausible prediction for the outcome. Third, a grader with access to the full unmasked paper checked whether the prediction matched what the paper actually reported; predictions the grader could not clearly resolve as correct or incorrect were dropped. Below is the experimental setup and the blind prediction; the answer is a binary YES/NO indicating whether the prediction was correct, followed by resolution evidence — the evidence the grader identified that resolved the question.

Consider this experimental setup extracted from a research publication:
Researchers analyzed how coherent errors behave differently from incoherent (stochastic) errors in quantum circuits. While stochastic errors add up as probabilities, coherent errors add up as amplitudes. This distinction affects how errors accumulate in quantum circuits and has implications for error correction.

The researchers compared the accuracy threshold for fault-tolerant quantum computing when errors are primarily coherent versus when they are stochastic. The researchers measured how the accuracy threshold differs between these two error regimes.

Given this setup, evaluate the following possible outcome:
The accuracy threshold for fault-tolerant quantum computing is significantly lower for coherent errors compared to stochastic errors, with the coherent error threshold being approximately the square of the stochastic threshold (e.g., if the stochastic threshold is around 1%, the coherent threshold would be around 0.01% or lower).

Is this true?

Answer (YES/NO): YES